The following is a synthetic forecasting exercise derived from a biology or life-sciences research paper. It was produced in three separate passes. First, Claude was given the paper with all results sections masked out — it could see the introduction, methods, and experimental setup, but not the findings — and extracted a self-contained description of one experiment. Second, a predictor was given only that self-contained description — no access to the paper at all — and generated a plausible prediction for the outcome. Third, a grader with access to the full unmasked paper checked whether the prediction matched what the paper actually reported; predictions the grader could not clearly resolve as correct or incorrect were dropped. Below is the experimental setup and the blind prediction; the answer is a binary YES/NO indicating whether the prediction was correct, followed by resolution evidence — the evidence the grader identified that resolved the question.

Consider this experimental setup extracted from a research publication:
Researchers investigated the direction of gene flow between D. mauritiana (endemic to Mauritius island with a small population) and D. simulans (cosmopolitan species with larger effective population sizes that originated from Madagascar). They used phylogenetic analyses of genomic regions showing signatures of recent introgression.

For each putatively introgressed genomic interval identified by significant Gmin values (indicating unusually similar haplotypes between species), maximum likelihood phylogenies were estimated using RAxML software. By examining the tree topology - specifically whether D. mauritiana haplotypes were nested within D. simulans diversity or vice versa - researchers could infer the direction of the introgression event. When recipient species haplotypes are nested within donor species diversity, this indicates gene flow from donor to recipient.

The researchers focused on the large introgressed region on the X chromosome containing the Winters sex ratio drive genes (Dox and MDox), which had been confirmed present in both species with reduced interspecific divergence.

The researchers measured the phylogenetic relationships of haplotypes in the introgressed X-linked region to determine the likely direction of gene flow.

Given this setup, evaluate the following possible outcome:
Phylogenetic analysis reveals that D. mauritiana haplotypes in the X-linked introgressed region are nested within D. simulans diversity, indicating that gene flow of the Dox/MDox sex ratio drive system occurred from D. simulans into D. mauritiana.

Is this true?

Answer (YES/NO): NO